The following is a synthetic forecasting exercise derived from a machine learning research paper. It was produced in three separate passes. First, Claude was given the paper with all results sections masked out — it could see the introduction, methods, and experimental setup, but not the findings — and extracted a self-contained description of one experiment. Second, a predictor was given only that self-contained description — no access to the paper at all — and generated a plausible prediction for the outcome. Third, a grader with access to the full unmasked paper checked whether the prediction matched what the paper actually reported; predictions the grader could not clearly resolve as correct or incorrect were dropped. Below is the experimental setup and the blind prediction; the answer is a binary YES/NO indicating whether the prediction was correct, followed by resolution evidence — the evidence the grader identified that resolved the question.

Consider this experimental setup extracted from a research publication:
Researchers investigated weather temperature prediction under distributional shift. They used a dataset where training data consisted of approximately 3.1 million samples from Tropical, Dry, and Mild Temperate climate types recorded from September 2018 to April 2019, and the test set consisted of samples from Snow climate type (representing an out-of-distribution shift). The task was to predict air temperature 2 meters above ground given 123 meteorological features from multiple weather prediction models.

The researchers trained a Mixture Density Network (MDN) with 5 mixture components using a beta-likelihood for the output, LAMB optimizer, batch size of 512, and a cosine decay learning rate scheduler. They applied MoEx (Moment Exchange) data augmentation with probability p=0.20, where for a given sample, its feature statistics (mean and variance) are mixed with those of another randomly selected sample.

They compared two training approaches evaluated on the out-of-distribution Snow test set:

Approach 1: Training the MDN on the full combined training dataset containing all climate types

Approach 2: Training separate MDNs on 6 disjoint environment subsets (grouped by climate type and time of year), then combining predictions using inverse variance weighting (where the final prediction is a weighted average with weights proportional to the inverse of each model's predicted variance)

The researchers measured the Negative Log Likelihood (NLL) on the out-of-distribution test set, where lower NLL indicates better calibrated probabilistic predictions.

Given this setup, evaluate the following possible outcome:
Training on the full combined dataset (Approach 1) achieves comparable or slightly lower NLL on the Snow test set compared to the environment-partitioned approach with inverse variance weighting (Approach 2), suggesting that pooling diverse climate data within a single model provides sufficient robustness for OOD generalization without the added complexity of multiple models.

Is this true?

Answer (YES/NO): NO